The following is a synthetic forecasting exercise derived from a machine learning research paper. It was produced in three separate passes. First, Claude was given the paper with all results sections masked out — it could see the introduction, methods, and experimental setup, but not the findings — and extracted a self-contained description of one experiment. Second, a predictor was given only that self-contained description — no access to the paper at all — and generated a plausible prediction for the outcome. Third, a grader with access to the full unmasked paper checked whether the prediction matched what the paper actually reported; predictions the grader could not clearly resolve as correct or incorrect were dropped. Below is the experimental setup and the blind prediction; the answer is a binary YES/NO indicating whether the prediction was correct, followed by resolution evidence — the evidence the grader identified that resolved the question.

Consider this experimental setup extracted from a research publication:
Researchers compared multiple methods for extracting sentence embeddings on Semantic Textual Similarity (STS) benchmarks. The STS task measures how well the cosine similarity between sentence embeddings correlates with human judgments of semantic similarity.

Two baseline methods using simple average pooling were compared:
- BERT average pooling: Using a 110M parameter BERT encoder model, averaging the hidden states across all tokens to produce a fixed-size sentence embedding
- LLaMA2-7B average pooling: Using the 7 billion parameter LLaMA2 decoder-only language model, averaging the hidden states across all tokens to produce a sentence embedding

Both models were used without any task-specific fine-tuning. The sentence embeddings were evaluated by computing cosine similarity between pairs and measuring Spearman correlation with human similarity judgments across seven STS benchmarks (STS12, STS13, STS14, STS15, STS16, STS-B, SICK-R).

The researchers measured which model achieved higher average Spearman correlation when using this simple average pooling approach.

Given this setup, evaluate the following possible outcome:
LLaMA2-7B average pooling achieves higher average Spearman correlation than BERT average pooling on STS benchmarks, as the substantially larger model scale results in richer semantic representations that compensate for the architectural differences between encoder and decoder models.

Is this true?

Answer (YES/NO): NO